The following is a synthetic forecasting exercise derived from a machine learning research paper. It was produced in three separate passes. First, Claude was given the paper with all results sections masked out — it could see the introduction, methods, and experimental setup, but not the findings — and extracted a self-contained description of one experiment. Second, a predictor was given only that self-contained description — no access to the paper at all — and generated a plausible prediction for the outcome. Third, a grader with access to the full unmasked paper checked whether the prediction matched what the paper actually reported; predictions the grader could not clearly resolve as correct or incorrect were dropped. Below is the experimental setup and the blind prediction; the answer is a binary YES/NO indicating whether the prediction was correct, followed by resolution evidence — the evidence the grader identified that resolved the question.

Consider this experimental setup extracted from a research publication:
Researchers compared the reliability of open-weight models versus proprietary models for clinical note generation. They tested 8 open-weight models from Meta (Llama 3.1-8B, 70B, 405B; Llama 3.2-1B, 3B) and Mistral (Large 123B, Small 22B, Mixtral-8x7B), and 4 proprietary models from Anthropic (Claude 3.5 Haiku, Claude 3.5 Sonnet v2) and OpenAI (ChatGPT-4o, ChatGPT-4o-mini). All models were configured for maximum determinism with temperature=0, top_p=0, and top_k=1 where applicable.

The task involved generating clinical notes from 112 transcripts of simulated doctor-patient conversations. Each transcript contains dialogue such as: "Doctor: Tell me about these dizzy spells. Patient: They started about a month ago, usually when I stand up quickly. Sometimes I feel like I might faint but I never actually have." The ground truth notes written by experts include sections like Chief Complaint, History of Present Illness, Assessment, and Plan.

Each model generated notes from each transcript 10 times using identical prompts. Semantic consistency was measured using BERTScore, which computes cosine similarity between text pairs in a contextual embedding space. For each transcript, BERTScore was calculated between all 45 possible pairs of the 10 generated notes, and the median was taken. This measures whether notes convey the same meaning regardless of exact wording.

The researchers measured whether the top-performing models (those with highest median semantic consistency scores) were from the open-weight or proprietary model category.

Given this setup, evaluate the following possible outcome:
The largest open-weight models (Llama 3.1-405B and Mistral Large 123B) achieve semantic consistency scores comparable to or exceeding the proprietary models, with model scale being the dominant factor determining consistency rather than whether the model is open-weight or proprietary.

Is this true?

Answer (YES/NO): NO